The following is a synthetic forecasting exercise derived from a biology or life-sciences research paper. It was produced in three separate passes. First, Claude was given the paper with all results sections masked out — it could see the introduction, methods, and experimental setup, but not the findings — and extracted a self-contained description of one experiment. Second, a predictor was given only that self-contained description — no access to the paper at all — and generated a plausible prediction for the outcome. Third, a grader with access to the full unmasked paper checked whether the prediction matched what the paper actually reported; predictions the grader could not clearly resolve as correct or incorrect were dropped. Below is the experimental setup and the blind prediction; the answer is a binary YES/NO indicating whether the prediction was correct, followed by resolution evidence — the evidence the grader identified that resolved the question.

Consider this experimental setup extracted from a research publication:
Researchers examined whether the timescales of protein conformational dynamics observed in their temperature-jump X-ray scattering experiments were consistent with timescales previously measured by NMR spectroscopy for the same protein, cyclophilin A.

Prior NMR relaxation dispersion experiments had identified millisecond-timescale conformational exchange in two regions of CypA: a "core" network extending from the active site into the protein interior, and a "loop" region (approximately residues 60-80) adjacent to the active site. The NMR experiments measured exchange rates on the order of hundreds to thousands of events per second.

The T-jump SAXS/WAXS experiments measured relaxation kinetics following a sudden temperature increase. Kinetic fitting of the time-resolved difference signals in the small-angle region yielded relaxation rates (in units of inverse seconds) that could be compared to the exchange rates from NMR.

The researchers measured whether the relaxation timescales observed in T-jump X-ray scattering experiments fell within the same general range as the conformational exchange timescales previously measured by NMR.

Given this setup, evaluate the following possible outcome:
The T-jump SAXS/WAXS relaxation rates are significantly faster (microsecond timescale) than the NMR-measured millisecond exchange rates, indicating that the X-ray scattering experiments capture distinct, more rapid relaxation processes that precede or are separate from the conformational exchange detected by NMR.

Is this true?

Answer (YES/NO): YES